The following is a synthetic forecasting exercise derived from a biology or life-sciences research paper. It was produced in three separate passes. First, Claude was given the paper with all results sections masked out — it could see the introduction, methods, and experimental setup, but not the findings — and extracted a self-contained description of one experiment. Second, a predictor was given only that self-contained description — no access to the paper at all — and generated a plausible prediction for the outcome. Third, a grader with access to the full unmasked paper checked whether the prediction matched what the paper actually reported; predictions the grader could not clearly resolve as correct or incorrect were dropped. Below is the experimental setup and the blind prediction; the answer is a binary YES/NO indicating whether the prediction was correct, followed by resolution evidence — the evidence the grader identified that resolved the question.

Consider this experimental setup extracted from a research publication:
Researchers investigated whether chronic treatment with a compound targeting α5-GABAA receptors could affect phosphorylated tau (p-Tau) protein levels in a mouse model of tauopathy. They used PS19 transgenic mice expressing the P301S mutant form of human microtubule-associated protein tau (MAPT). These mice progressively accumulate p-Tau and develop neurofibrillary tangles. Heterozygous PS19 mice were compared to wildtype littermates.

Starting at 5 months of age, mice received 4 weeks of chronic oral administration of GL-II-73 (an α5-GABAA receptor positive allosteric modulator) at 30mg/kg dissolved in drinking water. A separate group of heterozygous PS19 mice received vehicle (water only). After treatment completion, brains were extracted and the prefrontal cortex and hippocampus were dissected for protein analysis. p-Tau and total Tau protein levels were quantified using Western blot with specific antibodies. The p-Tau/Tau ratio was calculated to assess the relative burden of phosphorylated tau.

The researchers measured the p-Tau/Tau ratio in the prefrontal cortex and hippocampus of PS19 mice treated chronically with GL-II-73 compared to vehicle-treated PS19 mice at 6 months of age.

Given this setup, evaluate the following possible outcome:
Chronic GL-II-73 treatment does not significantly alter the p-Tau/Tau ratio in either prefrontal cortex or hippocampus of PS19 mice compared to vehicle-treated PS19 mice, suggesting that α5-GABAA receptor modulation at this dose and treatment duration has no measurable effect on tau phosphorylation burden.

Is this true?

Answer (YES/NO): YES